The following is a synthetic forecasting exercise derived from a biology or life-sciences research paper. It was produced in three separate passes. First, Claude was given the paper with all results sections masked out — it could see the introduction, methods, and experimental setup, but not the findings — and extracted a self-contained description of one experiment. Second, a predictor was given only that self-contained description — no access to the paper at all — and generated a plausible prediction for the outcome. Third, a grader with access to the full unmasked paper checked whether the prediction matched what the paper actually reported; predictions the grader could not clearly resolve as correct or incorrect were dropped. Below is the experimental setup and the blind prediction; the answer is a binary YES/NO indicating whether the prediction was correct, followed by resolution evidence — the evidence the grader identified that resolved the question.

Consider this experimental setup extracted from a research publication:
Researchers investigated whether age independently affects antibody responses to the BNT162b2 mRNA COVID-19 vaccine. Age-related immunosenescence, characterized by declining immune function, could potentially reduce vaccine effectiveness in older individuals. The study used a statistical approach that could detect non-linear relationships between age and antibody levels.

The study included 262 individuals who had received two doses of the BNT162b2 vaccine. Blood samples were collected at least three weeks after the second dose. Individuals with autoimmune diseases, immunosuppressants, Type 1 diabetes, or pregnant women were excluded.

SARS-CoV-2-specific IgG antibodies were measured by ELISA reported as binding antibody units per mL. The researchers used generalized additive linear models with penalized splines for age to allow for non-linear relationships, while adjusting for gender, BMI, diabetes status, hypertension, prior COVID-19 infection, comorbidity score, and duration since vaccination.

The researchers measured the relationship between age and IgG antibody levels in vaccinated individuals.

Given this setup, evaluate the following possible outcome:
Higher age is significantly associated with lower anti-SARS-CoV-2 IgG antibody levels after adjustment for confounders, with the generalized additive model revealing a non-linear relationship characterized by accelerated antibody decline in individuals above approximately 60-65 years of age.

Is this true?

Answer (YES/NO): NO